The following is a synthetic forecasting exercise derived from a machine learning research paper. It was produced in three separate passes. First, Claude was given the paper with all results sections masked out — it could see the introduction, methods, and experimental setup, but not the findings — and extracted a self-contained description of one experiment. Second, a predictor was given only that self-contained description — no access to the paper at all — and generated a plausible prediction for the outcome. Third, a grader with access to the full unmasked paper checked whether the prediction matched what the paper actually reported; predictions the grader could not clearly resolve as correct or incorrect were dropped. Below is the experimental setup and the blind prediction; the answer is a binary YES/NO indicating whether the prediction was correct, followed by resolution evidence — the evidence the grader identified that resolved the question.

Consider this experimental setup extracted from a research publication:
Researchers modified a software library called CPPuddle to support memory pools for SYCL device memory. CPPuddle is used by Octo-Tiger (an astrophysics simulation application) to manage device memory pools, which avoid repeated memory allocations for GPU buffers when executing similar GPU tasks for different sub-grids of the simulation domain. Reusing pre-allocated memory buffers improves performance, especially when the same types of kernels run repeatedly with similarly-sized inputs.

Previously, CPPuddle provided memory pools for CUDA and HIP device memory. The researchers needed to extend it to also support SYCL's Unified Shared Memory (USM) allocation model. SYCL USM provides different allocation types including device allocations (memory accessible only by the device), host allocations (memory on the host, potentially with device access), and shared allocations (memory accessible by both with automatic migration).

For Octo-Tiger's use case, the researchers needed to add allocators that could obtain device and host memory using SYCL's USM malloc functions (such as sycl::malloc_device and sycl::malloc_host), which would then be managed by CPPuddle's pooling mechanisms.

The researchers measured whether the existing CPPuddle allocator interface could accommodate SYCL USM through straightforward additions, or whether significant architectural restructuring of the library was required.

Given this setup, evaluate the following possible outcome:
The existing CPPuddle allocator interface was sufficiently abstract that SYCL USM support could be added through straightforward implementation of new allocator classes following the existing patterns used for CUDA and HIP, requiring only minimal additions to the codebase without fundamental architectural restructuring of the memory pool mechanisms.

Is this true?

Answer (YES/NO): YES